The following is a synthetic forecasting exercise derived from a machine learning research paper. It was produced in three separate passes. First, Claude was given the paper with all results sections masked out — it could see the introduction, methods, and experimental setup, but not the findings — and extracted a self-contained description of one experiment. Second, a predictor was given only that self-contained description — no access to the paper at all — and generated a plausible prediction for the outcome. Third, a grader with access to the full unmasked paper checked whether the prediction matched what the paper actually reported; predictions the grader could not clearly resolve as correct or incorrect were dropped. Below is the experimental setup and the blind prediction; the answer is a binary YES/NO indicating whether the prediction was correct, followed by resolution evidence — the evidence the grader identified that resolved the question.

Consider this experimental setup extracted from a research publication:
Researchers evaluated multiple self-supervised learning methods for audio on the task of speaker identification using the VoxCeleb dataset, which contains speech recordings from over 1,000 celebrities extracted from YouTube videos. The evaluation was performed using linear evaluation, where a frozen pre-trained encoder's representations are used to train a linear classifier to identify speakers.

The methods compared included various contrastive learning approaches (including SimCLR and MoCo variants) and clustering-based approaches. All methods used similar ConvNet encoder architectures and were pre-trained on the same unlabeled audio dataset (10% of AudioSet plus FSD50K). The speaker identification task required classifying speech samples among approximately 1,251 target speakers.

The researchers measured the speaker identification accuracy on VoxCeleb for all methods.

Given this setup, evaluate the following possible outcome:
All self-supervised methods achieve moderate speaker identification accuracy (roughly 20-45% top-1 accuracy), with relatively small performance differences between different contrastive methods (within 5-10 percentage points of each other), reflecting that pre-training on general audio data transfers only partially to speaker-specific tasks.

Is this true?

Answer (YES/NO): NO